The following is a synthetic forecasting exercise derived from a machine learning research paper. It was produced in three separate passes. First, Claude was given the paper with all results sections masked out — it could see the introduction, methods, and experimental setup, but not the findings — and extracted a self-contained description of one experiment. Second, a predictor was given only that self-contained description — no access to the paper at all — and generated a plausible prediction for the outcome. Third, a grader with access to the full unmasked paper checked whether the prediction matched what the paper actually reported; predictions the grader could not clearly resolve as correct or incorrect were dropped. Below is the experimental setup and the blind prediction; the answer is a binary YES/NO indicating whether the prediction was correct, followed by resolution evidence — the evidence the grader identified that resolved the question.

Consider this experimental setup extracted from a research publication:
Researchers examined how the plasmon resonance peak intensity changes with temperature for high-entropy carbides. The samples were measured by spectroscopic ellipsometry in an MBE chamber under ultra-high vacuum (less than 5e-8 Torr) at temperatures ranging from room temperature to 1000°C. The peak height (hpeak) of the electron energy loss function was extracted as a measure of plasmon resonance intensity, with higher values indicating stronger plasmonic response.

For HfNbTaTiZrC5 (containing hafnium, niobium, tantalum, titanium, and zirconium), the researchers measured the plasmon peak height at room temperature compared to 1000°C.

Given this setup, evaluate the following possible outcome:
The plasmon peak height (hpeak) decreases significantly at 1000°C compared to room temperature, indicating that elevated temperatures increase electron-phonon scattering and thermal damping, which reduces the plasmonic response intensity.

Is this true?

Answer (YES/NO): NO